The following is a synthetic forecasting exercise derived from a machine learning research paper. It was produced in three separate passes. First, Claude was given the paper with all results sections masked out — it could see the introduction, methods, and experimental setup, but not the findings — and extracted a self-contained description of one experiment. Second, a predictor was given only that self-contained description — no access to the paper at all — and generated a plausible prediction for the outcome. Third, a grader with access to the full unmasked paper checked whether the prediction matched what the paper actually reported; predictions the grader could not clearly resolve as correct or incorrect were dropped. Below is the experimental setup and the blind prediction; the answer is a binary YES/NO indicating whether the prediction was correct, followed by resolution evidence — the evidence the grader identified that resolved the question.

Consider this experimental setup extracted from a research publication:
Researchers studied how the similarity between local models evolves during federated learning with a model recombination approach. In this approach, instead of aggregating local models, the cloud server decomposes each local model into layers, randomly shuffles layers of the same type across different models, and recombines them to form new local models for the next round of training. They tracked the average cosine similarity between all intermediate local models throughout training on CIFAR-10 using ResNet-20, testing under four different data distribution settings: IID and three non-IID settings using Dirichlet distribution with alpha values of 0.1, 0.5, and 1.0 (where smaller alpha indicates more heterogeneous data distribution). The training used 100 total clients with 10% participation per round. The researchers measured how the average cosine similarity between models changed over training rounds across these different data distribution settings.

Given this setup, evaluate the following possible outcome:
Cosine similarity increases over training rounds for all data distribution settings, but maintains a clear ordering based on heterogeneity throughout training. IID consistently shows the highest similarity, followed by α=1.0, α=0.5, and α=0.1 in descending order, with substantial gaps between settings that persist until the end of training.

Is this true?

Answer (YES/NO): NO